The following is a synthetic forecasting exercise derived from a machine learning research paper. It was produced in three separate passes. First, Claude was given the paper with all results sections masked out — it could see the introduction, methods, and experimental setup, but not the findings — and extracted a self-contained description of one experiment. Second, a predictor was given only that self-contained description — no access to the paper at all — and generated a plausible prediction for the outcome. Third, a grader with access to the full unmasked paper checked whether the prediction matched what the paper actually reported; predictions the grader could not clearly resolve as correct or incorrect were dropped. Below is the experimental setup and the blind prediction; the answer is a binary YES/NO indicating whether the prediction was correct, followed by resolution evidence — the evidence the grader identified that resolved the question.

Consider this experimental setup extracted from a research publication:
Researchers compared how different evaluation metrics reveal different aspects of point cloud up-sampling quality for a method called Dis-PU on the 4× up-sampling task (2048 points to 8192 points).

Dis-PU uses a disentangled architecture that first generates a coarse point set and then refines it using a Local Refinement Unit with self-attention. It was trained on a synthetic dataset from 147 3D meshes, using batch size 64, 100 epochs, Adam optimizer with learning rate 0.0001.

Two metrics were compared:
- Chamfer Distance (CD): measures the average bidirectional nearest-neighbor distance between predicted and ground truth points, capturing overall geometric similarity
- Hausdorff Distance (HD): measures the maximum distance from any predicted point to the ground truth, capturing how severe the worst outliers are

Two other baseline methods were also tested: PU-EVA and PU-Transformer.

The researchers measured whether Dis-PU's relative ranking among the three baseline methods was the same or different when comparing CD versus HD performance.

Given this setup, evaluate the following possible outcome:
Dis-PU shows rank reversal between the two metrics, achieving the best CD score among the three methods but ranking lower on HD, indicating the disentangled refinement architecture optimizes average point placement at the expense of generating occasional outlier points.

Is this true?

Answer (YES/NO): NO